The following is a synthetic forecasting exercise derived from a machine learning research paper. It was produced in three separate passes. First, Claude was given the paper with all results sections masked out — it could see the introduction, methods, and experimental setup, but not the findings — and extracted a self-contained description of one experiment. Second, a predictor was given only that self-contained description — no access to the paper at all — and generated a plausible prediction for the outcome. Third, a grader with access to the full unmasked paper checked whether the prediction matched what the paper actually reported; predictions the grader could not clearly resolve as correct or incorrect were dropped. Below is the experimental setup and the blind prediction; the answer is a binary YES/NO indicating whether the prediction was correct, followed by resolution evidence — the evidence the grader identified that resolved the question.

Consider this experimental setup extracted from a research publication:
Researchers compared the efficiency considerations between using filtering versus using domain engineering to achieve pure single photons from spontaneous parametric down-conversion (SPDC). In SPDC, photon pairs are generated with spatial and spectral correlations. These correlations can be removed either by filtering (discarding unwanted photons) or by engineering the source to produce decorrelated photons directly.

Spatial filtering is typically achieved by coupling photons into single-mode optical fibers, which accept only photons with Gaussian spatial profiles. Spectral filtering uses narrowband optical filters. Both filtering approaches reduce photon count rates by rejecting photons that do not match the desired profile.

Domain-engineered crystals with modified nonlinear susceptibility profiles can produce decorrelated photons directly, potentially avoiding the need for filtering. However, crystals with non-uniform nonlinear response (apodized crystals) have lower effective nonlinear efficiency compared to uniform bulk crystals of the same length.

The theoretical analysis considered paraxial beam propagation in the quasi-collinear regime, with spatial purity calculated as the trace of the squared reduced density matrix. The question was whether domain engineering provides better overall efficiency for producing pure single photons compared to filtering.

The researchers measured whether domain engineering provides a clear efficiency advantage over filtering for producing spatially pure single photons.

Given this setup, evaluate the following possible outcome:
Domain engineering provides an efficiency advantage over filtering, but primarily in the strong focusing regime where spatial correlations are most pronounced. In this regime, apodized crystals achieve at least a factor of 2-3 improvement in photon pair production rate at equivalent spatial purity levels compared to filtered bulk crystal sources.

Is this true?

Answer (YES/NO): NO